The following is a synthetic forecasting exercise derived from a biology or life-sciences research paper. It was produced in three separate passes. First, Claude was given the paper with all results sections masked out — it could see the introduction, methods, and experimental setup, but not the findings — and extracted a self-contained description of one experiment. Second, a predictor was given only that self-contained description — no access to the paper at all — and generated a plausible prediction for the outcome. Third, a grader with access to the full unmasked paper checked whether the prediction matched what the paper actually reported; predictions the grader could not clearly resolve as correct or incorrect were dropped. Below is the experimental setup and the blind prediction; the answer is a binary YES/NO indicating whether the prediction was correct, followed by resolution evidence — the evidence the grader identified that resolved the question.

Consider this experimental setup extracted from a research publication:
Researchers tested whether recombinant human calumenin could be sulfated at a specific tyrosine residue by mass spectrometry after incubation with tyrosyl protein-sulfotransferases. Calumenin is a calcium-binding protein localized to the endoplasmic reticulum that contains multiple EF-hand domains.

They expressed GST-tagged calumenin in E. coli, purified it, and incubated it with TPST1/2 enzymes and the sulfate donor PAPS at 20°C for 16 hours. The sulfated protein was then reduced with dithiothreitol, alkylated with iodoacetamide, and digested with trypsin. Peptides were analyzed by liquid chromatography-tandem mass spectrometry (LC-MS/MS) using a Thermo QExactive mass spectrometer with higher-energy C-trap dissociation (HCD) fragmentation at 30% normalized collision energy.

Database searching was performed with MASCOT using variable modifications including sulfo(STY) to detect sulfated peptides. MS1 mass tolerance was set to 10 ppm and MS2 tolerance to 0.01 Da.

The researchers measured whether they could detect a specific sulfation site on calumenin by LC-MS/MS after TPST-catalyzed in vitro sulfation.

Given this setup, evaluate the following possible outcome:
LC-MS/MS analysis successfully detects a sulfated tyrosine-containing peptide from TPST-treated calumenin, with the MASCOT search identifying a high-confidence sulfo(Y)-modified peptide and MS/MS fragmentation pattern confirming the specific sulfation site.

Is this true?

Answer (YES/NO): YES